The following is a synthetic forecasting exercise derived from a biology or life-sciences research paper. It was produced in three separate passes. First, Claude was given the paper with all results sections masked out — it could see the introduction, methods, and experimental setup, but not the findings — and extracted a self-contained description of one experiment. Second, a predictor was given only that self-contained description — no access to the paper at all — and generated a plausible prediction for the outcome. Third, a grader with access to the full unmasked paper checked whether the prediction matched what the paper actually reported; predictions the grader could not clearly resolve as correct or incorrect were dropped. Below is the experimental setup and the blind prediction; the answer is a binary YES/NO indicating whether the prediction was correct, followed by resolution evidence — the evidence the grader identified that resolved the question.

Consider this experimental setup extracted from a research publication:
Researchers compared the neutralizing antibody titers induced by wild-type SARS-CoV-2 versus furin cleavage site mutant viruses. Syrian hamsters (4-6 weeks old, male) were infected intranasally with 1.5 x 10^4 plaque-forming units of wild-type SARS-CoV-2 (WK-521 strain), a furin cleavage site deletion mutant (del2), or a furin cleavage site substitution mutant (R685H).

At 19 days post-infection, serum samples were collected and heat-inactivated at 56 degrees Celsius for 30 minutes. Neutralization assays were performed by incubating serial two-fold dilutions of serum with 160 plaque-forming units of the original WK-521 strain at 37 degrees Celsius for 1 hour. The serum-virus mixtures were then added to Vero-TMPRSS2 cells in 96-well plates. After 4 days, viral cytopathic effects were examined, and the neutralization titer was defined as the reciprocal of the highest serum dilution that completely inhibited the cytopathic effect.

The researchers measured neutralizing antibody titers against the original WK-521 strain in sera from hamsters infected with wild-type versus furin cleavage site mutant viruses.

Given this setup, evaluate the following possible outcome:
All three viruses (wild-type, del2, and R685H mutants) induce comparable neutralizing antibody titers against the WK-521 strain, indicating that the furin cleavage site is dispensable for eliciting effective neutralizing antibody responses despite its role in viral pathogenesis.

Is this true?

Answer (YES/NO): YES